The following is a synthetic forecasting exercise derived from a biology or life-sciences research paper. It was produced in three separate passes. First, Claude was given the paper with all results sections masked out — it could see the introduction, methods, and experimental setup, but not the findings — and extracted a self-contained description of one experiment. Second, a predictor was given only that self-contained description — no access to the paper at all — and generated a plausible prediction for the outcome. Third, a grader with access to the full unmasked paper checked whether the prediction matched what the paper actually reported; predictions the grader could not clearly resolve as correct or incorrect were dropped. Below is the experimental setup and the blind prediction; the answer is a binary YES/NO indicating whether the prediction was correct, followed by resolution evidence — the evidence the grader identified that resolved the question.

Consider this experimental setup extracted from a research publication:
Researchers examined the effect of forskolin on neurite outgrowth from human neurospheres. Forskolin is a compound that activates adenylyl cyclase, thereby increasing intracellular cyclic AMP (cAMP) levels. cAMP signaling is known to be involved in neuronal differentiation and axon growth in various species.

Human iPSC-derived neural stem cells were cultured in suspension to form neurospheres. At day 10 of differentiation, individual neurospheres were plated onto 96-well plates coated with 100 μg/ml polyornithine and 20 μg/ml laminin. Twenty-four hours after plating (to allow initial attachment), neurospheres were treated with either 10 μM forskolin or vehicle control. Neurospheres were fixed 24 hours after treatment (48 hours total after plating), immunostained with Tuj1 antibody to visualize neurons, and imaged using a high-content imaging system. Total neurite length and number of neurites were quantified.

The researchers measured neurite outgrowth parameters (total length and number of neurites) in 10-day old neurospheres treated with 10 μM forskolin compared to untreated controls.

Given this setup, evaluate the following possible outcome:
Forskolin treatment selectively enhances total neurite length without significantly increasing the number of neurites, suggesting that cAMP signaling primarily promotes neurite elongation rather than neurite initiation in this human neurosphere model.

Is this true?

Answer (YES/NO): NO